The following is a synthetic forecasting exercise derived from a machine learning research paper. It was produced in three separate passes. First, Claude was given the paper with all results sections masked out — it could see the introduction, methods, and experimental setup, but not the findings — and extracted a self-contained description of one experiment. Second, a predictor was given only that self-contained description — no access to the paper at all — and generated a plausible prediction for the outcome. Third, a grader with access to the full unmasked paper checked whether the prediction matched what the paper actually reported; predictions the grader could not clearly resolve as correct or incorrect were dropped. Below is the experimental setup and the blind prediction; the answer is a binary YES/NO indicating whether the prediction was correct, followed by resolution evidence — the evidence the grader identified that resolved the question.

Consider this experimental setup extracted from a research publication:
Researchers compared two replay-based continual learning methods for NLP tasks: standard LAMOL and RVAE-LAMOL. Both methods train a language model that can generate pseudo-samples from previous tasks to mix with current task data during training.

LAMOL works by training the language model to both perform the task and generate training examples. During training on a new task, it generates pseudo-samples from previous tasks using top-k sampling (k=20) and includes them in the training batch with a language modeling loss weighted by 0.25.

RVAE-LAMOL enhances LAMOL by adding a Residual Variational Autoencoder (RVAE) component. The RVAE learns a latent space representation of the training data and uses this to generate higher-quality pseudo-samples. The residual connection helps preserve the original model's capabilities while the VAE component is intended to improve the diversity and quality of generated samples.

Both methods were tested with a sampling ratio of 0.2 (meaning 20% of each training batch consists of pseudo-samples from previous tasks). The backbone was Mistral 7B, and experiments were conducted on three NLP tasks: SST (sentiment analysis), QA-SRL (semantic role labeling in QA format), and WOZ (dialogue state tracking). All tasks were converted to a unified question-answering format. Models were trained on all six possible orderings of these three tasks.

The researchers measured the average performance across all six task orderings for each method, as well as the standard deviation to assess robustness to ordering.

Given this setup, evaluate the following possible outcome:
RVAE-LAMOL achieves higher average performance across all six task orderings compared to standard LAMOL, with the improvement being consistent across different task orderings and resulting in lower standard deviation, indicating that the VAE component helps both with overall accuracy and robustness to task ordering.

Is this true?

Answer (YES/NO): YES